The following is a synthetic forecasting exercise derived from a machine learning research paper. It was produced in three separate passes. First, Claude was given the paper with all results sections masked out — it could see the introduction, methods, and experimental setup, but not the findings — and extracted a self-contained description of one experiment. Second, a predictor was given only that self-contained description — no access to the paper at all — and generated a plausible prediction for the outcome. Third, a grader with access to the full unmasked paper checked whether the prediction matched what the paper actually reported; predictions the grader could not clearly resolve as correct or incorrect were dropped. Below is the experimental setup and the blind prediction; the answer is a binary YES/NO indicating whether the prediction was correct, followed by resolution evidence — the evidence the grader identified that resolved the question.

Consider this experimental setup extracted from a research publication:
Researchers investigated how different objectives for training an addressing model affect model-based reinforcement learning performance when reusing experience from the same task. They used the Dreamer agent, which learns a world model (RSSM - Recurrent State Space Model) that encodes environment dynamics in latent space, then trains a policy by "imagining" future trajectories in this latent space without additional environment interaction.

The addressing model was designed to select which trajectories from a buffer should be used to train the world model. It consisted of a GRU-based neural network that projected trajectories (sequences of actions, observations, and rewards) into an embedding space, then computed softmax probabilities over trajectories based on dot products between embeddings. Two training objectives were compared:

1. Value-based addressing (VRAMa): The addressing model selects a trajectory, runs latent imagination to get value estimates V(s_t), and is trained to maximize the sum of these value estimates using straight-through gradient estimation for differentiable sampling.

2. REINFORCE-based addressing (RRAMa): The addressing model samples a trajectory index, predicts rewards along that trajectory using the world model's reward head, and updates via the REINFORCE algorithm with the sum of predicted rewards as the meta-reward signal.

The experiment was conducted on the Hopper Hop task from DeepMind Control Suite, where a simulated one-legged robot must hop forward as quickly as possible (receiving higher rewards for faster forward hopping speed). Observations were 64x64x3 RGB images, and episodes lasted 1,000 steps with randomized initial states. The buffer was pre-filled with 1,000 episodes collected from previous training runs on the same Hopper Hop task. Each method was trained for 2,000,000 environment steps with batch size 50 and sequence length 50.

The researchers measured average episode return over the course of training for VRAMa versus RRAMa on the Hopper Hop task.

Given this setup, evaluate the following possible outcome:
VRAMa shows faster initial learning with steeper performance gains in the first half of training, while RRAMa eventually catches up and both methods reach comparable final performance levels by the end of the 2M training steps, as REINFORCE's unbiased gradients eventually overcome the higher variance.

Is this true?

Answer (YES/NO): NO